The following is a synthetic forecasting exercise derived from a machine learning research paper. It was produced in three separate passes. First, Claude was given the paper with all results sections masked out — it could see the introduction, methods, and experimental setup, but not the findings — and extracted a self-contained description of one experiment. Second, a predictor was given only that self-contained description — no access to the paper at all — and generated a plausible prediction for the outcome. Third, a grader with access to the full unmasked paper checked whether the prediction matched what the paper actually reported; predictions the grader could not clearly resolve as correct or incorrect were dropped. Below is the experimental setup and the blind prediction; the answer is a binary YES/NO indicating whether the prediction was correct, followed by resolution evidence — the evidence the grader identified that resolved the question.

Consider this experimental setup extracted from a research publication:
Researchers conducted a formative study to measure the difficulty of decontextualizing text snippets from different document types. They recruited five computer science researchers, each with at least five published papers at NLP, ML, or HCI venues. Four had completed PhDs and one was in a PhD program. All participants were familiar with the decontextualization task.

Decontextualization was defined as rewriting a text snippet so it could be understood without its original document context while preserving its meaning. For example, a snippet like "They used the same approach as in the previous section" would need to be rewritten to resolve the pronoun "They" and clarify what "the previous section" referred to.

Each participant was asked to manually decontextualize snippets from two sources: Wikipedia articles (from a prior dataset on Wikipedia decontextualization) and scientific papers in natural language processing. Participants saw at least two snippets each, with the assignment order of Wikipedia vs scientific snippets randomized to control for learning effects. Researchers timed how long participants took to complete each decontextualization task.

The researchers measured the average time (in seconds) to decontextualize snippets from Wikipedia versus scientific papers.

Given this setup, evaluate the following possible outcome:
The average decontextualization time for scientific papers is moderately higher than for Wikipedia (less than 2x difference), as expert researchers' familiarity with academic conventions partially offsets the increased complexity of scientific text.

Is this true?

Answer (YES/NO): NO